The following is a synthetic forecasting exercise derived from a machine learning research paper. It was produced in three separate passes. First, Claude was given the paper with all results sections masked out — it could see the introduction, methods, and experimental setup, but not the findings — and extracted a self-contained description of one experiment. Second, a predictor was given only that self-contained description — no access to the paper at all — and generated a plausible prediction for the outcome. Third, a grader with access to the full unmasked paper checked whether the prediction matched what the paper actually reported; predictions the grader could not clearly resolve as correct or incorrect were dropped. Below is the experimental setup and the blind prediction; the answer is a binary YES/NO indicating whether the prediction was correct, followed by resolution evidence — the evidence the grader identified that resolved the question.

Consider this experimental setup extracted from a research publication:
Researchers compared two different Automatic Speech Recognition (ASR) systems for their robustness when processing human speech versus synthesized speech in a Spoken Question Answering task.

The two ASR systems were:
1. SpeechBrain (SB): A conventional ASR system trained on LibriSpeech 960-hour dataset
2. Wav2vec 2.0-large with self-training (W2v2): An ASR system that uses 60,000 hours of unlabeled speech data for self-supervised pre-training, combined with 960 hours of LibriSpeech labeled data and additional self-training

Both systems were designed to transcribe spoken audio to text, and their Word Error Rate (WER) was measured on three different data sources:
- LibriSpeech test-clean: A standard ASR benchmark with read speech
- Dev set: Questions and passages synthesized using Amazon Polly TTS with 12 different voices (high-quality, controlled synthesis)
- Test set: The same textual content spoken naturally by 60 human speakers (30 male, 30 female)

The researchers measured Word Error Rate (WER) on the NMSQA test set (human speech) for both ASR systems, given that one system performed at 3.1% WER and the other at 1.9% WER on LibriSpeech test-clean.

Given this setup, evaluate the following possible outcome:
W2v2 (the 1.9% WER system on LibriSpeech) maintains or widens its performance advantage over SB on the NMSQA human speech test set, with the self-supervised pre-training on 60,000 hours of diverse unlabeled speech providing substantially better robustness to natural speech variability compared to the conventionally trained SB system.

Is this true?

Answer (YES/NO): YES